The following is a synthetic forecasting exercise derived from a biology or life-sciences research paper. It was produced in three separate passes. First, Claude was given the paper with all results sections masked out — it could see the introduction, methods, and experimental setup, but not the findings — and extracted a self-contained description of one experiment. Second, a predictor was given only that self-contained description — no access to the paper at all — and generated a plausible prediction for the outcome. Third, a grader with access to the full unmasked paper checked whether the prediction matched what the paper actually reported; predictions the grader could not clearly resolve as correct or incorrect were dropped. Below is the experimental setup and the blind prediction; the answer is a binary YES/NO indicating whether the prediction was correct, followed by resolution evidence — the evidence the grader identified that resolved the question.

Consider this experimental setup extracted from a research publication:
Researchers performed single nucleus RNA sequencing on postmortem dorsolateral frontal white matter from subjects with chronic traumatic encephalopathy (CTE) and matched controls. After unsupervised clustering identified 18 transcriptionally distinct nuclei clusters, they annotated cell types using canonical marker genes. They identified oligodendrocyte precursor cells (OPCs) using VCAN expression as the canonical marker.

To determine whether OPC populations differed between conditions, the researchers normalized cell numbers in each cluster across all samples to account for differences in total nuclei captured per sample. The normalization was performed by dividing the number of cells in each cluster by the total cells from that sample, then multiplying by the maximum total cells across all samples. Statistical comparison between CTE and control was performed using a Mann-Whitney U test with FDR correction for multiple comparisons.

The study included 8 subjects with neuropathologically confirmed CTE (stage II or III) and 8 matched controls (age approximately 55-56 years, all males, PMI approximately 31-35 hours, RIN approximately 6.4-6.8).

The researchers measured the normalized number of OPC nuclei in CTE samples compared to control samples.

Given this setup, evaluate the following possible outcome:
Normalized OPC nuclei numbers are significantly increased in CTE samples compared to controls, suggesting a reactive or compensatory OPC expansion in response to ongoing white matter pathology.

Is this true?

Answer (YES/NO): NO